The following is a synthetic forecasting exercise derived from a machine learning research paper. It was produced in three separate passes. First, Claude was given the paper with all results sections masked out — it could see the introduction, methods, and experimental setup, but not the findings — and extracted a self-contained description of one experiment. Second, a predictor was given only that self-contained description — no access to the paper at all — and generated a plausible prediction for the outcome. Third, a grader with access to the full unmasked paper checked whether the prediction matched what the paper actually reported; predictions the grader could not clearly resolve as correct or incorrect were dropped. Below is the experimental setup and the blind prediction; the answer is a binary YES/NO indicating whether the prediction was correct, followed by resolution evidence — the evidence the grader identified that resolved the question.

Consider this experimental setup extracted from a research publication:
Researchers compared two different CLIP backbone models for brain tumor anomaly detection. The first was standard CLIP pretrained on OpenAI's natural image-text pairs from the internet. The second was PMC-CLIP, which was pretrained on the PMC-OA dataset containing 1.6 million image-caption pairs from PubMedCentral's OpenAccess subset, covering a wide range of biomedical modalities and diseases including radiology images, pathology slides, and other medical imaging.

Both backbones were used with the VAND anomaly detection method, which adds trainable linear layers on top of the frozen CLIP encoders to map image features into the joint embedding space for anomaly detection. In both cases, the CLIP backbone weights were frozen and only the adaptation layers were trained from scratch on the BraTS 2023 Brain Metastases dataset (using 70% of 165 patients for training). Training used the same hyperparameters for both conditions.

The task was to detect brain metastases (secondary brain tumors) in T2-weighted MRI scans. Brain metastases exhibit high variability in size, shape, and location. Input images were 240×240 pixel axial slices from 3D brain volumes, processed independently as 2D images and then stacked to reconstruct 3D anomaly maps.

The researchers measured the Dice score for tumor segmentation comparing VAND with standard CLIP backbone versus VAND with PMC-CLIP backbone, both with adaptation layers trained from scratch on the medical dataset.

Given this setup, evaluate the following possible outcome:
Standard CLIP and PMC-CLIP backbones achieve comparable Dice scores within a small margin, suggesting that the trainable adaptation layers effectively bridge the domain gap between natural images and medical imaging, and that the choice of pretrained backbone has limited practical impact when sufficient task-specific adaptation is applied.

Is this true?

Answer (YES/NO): NO